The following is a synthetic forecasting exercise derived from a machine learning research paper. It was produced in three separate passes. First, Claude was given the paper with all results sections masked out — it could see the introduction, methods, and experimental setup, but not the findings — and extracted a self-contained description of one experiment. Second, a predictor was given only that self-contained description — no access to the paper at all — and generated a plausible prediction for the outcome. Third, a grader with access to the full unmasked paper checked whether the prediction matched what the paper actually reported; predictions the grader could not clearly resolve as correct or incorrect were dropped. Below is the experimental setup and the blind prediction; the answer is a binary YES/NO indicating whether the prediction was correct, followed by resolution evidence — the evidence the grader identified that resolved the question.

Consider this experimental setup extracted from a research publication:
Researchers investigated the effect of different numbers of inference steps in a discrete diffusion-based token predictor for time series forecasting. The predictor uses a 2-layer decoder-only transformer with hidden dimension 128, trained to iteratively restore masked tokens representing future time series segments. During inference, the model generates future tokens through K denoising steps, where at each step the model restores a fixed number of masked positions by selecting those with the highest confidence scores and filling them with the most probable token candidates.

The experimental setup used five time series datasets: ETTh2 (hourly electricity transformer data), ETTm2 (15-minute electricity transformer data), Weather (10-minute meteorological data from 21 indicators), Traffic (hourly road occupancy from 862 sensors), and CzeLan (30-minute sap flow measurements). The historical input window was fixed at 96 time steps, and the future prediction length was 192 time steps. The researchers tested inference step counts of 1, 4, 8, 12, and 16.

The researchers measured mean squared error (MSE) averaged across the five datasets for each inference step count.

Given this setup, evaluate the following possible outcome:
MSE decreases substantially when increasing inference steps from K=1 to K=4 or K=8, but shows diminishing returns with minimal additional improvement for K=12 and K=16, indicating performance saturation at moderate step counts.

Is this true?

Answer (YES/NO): NO